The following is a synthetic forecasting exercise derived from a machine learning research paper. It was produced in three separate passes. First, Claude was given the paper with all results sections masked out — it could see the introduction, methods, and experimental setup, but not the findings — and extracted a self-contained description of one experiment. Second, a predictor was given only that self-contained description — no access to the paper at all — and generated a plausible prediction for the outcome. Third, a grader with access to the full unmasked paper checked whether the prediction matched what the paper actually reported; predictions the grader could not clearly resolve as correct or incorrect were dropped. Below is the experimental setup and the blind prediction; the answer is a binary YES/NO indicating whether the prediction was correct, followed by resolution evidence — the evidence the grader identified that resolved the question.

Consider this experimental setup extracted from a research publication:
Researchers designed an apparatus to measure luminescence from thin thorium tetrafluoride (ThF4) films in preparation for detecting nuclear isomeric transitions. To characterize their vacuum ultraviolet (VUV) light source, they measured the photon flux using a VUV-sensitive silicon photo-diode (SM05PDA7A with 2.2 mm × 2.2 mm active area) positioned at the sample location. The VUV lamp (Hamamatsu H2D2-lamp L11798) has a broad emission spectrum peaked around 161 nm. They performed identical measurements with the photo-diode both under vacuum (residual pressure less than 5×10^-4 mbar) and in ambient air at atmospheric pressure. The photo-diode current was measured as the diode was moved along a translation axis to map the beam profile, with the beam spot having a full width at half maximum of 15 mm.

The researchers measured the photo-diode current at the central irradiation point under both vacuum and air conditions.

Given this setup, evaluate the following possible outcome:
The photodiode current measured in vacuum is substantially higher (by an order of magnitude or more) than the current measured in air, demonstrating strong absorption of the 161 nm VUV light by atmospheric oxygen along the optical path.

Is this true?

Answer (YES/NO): NO